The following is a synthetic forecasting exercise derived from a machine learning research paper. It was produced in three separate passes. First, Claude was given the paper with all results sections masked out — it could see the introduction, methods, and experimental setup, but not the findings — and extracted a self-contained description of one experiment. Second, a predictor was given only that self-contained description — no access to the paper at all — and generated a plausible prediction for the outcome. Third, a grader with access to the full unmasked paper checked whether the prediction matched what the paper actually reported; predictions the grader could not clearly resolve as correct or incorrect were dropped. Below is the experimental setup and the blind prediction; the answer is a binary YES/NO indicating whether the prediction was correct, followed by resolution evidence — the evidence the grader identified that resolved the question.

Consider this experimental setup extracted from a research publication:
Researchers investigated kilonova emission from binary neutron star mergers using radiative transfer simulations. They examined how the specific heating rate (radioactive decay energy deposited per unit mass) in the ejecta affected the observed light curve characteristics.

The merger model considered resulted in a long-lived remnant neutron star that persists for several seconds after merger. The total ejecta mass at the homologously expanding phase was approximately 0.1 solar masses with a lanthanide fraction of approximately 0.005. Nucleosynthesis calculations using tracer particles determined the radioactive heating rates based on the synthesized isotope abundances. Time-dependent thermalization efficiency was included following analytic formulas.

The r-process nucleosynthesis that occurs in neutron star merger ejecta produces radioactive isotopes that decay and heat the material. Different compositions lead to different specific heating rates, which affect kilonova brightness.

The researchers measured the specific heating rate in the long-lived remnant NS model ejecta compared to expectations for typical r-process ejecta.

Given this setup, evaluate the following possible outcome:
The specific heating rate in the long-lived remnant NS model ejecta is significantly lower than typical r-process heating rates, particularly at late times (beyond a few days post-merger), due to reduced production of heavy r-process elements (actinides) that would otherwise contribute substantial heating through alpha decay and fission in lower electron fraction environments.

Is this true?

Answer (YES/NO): YES